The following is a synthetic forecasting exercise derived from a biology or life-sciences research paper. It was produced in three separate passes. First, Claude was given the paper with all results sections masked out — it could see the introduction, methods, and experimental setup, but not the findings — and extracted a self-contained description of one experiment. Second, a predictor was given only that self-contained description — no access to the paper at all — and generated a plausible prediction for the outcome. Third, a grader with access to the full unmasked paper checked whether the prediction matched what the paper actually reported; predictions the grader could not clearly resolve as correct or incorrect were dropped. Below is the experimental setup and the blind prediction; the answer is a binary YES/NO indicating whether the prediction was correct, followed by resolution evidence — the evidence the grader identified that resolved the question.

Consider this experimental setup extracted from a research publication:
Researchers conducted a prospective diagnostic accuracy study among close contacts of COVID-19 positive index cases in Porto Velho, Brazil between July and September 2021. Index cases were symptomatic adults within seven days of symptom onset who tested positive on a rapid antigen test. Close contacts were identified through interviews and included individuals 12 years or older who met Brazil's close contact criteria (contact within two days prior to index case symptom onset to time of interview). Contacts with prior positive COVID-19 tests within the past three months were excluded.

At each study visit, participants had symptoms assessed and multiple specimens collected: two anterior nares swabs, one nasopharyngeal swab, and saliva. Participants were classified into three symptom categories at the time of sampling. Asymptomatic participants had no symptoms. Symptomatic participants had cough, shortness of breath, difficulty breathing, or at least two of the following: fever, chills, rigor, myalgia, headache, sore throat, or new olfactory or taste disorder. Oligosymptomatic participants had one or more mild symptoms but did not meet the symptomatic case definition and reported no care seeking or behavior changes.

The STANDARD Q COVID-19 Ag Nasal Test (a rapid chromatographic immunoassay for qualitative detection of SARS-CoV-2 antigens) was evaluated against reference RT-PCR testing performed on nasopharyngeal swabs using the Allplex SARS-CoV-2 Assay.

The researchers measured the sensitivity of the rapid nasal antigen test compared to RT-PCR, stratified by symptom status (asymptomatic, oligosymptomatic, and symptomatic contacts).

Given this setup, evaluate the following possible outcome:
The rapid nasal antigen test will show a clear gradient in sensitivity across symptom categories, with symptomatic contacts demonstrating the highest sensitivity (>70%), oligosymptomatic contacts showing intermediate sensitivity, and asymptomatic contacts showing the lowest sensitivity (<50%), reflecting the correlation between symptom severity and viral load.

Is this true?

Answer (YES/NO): NO